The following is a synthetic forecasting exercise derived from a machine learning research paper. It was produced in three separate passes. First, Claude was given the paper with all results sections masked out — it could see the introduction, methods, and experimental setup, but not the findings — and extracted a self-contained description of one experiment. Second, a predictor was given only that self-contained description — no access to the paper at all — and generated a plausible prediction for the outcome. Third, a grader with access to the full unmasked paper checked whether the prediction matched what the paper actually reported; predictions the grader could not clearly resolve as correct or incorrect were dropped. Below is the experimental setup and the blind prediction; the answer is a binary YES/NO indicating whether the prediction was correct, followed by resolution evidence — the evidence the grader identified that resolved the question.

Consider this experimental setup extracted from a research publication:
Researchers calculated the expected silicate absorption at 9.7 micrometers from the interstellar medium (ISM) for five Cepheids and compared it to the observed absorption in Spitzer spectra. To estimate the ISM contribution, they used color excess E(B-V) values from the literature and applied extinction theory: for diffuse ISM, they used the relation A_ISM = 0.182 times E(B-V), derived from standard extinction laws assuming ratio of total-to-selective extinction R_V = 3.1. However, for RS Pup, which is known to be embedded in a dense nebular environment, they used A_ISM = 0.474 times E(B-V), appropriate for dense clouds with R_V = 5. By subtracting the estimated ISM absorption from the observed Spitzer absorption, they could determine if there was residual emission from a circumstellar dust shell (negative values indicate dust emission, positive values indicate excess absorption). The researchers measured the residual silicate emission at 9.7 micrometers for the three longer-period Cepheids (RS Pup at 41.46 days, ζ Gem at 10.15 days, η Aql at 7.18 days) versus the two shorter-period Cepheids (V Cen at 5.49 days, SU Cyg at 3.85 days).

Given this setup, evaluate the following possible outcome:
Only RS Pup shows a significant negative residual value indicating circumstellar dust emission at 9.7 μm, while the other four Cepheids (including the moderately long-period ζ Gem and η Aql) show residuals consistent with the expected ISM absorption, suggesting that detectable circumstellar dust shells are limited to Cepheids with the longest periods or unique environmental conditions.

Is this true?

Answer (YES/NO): NO